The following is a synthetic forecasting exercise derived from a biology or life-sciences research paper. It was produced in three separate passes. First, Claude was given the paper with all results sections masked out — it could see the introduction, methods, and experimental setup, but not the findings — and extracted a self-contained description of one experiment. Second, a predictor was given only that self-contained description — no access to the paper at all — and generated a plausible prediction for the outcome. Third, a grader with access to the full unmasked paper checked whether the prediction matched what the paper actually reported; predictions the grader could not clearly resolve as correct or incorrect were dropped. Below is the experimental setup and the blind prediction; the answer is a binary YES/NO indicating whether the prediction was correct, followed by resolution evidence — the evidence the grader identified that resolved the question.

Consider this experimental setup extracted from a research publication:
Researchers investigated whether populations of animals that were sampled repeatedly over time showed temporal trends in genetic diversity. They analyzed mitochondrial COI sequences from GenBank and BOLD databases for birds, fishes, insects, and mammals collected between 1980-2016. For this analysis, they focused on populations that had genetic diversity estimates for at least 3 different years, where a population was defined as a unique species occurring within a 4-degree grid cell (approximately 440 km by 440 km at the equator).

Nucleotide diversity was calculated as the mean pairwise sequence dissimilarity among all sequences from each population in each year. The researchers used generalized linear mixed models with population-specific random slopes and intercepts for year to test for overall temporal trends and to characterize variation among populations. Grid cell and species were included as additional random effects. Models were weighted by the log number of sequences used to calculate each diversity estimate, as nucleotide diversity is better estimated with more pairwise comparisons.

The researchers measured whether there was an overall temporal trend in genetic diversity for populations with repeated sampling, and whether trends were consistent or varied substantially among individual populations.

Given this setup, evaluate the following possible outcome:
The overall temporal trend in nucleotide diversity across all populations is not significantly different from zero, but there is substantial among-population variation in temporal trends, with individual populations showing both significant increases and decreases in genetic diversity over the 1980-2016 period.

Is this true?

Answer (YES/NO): NO